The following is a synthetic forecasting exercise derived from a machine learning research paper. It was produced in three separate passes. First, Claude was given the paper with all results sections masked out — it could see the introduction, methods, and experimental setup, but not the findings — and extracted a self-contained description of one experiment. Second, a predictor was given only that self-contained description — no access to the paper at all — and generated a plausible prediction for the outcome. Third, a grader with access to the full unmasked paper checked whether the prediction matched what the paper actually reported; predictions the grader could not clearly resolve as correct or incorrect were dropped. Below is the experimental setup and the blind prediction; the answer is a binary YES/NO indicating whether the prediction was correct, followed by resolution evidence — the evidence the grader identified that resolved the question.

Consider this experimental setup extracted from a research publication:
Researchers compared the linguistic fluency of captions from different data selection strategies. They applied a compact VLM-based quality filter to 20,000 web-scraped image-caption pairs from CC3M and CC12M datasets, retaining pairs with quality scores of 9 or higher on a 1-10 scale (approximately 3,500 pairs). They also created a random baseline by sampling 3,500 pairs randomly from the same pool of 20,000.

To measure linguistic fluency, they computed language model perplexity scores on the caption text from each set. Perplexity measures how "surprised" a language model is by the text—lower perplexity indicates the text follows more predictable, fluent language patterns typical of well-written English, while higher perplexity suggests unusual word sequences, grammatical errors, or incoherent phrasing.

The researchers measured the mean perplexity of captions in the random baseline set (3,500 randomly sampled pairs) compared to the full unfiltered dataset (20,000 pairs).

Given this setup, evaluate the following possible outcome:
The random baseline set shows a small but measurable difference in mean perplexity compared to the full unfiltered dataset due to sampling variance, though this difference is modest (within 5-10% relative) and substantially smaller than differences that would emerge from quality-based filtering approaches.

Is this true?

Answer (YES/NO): NO